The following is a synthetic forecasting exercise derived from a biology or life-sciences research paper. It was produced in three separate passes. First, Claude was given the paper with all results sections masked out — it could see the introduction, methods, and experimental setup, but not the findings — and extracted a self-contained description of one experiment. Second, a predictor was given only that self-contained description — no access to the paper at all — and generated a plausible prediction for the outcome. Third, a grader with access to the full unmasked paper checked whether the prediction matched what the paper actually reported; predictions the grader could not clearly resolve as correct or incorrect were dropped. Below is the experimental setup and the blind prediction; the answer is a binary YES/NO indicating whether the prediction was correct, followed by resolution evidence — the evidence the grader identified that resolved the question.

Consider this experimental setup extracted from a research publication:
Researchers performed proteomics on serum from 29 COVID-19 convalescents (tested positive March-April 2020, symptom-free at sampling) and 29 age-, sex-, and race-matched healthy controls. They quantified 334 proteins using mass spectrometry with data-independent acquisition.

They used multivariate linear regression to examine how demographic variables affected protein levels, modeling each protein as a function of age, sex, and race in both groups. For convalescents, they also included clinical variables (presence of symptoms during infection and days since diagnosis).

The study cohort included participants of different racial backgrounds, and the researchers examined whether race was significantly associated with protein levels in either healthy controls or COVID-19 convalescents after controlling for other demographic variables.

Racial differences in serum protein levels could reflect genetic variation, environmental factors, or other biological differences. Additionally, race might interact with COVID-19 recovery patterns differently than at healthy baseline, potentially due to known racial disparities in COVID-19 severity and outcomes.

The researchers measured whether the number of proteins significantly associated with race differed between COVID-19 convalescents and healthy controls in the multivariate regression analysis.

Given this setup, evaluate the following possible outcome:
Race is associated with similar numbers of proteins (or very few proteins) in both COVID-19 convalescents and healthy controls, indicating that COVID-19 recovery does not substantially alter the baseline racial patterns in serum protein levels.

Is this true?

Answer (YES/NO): NO